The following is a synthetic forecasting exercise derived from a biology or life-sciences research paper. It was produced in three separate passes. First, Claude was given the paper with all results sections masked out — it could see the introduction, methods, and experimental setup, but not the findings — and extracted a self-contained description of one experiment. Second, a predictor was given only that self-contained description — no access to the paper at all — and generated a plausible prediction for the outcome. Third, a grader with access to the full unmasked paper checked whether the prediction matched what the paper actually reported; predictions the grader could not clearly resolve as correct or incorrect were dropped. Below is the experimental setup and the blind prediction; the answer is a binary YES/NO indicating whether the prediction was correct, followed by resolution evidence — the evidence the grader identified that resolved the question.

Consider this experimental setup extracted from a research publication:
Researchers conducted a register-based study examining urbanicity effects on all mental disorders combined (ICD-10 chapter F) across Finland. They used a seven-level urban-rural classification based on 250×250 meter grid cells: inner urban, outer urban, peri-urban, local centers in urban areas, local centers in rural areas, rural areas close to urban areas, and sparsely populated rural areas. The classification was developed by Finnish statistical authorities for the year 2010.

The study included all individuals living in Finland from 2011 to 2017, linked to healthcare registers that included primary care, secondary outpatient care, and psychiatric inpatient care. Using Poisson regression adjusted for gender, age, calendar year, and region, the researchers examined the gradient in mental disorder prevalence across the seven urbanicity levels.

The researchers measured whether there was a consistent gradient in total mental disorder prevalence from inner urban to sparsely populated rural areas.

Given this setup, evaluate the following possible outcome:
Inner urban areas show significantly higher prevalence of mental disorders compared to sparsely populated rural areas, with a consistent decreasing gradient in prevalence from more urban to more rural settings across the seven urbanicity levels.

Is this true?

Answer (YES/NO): NO